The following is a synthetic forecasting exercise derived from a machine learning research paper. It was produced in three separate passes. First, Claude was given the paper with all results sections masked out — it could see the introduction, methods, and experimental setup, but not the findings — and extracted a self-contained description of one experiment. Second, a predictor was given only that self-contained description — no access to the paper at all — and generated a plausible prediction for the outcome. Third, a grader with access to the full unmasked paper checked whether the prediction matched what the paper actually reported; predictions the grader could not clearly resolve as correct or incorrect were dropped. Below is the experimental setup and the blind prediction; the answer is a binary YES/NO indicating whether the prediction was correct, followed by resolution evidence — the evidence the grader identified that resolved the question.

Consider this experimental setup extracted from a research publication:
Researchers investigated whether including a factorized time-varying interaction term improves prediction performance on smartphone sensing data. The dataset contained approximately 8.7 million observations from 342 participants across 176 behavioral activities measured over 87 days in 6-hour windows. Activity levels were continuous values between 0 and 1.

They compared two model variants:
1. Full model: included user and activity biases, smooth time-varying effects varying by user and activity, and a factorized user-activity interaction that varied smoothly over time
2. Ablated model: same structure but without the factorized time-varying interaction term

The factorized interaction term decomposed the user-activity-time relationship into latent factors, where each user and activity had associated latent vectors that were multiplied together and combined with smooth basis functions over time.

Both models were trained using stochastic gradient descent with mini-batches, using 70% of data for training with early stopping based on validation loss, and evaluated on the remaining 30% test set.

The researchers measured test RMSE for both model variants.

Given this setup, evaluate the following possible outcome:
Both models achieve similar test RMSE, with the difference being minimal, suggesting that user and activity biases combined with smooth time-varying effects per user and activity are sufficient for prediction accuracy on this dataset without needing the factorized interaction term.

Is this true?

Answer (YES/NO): NO